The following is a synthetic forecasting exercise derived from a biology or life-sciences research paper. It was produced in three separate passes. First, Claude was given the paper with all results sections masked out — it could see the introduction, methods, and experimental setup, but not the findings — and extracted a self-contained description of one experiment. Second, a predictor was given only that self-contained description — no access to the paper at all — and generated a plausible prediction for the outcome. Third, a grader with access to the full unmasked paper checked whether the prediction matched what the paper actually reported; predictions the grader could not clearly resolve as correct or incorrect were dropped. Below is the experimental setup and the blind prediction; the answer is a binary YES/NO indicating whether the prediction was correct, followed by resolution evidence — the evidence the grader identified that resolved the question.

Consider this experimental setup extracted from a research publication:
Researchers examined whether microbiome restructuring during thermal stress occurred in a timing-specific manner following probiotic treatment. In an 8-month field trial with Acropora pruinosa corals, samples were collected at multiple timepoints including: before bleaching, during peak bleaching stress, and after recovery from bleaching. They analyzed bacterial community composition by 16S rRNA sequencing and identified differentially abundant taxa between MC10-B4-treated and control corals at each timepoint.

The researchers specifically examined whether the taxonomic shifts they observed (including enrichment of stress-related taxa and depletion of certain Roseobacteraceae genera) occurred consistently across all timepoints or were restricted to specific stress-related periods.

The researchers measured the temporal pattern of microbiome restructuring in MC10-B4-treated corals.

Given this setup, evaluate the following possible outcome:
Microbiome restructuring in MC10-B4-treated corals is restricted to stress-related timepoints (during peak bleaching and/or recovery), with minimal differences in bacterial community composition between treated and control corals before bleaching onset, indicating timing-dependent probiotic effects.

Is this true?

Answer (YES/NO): YES